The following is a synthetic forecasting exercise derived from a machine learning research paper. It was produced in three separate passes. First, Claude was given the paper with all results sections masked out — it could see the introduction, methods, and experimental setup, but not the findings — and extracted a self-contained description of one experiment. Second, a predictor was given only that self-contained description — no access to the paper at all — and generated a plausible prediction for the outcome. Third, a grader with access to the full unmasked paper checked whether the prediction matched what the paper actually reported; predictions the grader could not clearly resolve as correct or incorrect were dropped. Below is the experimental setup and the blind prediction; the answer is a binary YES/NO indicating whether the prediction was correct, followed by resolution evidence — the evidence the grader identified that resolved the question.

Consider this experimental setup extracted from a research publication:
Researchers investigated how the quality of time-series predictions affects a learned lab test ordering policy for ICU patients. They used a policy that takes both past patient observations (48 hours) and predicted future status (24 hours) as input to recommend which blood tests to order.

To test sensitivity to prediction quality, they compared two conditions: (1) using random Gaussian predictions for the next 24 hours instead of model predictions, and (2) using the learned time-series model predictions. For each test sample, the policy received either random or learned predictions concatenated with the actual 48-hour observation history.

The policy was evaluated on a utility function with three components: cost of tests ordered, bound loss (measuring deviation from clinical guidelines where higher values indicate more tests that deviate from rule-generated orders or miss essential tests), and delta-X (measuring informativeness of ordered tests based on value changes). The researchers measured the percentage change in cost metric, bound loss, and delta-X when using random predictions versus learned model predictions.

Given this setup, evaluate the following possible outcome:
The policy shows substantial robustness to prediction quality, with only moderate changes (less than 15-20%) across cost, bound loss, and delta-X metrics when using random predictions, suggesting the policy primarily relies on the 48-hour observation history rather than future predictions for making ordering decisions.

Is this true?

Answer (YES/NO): NO